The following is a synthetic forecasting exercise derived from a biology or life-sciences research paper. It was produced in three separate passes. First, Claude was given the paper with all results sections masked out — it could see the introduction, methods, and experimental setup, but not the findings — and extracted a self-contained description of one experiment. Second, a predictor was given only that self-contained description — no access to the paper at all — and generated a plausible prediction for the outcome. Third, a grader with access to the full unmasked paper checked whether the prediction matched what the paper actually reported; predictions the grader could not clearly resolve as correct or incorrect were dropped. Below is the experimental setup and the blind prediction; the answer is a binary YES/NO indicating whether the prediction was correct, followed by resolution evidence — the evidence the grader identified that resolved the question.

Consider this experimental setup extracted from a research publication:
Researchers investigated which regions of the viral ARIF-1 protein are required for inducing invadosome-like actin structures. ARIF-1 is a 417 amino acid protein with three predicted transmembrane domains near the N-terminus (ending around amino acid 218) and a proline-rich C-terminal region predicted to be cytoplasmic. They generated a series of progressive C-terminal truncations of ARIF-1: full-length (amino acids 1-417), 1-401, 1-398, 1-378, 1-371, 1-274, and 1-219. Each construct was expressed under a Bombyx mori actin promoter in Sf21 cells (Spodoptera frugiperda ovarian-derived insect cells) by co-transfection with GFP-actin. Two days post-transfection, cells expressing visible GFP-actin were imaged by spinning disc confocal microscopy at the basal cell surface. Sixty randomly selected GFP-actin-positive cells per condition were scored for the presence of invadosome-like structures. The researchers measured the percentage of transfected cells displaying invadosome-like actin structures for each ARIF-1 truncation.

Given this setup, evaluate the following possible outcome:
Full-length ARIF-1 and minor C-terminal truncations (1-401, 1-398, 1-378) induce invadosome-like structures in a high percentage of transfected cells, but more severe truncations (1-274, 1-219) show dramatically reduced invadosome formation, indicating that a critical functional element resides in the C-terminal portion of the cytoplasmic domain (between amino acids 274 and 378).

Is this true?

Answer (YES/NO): NO